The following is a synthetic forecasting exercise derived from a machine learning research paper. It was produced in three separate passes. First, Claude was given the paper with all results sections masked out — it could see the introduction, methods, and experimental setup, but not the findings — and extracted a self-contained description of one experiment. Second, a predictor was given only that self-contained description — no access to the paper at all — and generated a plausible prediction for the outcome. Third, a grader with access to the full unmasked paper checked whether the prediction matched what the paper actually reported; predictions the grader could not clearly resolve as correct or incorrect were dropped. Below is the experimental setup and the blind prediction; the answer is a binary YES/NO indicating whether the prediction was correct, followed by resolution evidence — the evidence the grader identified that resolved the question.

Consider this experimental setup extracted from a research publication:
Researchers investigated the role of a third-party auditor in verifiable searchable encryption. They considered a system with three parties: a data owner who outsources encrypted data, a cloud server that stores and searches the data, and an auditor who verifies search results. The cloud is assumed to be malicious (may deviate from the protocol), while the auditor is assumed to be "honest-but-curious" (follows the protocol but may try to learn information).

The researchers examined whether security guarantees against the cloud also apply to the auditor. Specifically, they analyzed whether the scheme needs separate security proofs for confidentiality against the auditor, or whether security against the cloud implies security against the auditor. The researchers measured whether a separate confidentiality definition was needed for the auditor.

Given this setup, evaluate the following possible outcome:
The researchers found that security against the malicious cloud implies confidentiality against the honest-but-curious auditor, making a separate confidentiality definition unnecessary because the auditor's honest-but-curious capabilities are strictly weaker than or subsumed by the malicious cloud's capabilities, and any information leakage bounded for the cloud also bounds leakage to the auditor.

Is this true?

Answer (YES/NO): YES